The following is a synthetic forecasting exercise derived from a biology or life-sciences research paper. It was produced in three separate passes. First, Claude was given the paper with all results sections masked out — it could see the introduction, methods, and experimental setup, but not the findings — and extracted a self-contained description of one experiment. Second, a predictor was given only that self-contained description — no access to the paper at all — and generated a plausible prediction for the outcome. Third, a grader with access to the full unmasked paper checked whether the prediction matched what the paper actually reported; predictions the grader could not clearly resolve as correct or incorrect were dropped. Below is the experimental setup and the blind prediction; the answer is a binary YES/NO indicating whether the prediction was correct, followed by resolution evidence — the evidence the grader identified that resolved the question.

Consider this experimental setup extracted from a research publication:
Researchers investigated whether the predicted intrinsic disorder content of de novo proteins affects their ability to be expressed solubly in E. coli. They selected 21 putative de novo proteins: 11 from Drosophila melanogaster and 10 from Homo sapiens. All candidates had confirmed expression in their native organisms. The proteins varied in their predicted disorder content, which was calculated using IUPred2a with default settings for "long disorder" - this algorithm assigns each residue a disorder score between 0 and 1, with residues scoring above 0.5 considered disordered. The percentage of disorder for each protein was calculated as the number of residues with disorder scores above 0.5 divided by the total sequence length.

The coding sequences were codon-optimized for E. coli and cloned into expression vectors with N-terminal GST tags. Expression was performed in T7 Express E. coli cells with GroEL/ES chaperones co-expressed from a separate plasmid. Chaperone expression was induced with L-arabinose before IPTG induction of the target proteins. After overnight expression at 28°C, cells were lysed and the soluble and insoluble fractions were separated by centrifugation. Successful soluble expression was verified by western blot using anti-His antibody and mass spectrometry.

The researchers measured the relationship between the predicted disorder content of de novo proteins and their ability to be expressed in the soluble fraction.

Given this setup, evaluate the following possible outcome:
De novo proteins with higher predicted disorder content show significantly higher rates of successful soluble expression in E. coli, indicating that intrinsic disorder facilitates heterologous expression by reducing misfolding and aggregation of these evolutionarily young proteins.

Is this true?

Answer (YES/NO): NO